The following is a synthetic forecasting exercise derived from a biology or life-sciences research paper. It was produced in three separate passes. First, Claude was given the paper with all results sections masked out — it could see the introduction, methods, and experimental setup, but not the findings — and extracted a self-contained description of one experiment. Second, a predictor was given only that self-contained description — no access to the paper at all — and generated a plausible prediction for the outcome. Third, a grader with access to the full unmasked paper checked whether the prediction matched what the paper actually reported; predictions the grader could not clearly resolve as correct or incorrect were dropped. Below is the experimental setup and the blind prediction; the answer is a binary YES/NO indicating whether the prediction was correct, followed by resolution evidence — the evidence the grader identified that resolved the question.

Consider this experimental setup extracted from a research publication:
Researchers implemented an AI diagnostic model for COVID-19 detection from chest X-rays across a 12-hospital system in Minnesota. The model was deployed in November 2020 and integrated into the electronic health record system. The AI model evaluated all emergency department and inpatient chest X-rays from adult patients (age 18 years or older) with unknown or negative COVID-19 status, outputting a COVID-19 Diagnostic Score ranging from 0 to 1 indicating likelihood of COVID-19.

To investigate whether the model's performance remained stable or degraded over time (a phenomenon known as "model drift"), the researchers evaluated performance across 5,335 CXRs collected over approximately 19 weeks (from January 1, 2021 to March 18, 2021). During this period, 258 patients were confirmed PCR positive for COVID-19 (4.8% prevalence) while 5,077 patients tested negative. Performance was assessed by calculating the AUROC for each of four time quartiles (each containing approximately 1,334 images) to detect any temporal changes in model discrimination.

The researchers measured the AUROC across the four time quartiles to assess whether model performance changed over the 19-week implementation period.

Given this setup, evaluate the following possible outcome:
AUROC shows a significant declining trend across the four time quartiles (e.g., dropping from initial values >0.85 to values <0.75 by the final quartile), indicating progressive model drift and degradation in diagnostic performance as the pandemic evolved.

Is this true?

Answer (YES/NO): NO